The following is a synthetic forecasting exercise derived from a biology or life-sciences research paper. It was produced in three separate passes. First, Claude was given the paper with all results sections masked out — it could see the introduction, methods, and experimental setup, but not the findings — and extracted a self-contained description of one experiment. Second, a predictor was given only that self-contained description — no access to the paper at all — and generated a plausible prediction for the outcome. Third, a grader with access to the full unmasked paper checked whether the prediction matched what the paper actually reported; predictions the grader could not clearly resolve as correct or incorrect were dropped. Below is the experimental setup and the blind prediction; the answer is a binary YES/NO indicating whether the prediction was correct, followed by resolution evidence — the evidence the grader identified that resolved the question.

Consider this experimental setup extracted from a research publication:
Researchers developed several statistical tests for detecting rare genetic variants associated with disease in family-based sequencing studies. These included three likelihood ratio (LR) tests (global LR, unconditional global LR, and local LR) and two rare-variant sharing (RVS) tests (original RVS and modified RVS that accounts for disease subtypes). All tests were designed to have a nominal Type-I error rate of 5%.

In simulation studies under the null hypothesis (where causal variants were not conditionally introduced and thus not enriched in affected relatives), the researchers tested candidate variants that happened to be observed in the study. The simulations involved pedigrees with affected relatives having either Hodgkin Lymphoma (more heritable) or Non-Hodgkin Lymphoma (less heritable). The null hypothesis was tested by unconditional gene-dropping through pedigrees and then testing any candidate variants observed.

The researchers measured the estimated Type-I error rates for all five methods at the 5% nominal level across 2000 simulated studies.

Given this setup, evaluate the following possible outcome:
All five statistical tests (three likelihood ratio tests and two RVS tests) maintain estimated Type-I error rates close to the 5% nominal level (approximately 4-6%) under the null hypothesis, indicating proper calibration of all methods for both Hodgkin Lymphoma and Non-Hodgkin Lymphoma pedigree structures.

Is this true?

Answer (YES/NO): NO